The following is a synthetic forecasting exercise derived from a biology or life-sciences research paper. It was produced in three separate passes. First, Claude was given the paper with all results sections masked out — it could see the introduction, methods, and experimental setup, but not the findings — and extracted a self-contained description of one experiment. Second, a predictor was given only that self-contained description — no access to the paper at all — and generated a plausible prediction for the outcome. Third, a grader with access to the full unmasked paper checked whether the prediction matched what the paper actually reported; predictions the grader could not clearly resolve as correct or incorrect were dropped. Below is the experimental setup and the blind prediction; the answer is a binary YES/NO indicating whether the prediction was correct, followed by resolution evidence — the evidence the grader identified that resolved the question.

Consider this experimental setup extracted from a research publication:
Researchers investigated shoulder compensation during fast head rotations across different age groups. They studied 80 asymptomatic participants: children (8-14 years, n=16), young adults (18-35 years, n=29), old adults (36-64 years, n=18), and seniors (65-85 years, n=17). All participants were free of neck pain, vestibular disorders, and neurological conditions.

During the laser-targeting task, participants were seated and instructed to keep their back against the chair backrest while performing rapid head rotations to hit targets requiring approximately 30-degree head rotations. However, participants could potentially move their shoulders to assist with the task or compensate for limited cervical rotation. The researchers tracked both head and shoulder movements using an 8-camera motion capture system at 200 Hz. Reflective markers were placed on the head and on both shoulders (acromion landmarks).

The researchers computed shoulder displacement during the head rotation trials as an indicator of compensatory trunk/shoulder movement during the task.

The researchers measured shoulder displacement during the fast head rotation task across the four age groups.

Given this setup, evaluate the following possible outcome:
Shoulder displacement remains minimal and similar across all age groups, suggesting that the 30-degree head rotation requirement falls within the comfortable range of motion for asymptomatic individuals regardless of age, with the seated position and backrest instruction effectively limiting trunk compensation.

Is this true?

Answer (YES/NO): YES